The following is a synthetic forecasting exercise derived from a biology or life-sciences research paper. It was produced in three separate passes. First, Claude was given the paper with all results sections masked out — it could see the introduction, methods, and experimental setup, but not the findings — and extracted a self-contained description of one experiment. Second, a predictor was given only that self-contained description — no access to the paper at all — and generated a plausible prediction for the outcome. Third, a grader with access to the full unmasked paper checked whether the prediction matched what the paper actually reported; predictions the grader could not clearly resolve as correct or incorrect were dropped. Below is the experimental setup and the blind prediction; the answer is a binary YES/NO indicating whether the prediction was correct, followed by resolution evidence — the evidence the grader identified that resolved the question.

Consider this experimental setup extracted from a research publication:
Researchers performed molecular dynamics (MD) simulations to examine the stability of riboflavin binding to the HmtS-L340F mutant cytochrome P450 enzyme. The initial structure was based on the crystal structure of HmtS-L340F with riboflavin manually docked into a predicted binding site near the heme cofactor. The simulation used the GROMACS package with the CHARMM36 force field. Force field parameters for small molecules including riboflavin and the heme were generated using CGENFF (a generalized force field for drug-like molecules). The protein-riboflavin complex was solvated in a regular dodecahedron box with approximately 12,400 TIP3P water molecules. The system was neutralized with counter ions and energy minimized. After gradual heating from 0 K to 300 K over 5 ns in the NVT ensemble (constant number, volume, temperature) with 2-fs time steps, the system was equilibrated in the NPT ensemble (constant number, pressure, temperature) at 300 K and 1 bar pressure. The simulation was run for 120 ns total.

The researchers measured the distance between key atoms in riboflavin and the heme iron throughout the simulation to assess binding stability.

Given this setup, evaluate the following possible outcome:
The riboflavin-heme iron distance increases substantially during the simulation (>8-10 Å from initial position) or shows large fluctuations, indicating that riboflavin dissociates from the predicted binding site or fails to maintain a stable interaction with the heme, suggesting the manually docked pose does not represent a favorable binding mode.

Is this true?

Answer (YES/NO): NO